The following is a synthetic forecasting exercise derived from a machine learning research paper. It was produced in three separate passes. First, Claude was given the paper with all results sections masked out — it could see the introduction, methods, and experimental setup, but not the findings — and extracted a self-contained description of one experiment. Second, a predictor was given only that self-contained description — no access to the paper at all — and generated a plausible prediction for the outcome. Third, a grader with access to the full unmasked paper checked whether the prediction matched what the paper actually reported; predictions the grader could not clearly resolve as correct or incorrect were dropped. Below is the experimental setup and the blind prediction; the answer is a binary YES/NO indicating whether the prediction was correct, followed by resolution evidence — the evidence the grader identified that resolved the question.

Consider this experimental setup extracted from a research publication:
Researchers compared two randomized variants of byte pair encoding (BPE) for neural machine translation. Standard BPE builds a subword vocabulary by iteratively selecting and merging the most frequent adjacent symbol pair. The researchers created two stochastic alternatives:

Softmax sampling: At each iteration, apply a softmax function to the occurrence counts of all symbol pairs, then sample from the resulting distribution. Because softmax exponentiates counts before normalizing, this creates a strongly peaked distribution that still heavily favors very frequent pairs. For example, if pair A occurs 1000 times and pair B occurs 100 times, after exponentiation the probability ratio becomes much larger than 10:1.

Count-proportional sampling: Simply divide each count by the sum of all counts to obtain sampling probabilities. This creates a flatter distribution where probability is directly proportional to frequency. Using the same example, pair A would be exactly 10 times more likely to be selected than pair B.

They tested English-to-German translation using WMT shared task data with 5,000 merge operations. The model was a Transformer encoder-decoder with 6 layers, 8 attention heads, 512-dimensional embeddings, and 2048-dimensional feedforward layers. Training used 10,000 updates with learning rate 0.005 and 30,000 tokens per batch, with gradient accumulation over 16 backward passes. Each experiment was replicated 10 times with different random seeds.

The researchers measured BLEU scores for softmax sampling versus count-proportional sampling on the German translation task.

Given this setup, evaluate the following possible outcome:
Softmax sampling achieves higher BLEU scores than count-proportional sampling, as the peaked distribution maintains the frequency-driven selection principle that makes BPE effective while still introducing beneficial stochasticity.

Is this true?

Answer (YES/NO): YES